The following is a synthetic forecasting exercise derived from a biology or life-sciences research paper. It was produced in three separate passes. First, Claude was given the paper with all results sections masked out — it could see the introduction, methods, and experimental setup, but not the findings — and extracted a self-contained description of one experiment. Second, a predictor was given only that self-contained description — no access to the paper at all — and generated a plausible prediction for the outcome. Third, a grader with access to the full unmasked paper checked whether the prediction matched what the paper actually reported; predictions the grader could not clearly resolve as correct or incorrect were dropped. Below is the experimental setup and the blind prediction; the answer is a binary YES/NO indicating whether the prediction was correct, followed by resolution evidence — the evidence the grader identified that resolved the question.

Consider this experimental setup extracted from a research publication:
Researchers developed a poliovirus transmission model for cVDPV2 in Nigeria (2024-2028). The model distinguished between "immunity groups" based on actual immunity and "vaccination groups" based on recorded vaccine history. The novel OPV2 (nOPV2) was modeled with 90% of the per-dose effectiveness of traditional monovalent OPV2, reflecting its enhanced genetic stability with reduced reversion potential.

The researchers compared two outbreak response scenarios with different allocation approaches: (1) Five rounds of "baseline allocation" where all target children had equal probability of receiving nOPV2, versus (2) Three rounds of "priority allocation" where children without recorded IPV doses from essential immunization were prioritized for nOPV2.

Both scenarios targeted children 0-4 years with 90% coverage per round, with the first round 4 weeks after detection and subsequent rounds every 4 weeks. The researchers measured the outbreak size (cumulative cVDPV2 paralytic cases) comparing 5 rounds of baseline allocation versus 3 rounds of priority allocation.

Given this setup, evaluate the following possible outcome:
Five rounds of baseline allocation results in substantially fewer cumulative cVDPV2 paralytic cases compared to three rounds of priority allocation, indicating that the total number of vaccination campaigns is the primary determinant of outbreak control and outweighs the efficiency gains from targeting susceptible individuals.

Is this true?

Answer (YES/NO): YES